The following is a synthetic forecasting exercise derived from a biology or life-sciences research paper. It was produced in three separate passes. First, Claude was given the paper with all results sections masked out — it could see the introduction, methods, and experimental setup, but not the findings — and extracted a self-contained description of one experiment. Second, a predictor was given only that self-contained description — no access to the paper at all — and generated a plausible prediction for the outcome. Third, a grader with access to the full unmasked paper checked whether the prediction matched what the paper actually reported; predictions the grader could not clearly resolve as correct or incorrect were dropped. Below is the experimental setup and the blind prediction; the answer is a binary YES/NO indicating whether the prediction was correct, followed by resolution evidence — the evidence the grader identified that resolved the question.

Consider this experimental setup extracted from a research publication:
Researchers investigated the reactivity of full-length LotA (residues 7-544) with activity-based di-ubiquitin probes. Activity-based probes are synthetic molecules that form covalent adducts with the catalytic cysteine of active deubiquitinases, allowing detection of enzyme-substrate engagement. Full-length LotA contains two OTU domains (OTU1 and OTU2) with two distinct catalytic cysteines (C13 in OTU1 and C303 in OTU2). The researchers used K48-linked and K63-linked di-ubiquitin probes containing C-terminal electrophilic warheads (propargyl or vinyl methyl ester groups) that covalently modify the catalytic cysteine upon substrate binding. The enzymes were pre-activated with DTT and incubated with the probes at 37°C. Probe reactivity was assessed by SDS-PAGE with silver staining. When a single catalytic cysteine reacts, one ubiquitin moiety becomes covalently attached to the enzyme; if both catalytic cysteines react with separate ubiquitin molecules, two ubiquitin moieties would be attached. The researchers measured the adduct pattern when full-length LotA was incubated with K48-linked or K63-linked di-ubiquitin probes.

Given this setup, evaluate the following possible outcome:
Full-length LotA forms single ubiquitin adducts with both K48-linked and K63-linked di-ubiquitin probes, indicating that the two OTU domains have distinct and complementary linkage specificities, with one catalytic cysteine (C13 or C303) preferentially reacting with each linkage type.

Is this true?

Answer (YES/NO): NO